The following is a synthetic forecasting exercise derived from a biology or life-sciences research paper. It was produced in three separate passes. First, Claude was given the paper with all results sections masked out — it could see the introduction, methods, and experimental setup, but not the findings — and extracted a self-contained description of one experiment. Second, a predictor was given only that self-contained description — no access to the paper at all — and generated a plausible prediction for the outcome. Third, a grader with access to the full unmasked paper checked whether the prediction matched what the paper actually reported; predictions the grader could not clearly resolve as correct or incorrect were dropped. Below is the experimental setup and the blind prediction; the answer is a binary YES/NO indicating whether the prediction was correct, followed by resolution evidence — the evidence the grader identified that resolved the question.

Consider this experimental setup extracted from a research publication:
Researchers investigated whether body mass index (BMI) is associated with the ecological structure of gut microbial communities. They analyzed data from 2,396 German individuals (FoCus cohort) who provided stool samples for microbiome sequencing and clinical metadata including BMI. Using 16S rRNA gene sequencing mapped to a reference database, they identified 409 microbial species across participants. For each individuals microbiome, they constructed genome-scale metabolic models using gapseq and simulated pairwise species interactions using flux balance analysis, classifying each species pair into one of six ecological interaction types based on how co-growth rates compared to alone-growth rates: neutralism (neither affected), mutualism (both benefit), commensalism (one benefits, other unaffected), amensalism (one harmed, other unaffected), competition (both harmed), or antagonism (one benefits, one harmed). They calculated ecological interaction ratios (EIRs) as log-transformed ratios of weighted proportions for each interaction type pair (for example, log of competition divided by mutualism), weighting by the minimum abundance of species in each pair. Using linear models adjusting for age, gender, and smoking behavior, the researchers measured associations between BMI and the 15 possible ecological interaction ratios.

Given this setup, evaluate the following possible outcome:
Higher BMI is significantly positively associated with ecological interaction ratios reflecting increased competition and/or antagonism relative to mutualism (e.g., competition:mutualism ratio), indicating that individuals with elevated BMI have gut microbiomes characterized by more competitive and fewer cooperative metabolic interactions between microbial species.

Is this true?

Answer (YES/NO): NO